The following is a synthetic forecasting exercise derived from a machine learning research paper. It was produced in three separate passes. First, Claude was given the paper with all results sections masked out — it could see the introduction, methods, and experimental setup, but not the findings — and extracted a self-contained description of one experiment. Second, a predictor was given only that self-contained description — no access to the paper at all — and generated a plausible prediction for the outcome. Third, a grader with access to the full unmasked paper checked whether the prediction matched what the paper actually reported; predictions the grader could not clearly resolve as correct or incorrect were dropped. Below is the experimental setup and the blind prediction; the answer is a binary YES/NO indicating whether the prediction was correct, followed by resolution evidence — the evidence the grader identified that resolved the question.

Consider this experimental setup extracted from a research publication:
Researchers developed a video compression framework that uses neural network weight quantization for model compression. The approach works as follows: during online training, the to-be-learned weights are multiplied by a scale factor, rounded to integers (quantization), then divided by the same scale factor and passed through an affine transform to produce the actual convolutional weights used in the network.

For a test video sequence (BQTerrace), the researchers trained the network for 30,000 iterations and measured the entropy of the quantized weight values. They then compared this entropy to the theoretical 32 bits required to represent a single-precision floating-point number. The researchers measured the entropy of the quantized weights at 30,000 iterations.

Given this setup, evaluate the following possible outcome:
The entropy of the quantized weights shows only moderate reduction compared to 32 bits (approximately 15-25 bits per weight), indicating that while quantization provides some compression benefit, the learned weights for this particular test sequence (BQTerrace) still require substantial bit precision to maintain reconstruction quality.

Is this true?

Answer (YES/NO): NO